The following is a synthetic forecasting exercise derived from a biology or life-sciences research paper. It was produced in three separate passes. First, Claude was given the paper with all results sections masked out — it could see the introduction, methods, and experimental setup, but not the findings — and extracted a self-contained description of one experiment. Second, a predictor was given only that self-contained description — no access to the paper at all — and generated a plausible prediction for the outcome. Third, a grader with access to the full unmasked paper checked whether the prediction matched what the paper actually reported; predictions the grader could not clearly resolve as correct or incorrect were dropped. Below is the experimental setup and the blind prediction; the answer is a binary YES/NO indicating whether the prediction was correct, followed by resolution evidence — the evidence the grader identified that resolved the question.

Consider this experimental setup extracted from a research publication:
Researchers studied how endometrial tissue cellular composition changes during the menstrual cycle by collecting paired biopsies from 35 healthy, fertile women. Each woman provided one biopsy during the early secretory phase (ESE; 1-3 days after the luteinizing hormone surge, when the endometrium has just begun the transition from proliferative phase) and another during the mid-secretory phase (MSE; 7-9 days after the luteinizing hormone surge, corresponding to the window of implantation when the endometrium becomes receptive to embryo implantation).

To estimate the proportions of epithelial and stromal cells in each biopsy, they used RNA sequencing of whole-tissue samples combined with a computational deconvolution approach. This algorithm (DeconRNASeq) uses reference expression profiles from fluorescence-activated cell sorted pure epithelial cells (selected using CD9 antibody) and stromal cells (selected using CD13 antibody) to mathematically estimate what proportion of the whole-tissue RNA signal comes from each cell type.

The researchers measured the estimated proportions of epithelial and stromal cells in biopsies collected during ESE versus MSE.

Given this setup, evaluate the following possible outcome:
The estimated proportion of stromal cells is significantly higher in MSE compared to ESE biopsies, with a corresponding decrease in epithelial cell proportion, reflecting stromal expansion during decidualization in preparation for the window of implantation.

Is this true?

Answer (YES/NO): NO